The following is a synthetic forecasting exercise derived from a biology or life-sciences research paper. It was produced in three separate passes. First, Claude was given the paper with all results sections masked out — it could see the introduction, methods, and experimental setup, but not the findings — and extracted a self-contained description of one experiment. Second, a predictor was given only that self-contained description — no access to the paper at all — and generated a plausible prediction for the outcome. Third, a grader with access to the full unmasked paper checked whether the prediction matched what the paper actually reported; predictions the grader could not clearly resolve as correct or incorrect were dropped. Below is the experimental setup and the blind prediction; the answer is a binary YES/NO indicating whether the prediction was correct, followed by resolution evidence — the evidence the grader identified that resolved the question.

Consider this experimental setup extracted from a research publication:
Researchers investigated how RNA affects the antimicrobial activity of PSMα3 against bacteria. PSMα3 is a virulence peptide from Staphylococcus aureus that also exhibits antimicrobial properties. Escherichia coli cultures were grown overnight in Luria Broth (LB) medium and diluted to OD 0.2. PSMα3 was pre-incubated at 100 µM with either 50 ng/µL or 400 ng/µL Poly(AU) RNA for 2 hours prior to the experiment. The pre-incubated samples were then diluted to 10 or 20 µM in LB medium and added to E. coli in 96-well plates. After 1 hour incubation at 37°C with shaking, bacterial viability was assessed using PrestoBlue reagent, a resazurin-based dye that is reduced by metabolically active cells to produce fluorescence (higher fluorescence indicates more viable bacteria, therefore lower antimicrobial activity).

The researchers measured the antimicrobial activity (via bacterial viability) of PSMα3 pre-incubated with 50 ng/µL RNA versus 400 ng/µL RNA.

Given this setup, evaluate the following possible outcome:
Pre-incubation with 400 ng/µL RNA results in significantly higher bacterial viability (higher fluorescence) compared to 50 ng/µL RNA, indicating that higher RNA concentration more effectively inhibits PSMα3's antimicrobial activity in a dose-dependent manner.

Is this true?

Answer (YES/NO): NO